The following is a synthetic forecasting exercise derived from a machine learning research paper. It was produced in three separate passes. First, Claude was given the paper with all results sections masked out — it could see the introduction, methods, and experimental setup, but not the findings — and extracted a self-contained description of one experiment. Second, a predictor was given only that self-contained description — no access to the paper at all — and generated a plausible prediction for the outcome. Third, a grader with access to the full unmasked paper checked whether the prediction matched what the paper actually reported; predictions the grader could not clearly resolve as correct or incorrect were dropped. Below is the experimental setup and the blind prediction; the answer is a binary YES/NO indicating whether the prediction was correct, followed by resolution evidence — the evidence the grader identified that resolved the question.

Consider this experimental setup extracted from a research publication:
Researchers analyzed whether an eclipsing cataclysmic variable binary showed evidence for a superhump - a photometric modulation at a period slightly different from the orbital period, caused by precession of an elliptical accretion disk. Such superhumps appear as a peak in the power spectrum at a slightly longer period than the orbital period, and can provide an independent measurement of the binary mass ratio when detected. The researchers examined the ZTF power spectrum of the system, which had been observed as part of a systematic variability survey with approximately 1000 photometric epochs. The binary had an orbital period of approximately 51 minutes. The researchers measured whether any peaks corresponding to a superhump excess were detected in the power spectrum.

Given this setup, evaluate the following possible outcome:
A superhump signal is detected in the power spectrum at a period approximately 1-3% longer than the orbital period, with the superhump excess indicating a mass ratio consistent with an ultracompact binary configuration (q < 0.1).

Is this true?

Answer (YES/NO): NO